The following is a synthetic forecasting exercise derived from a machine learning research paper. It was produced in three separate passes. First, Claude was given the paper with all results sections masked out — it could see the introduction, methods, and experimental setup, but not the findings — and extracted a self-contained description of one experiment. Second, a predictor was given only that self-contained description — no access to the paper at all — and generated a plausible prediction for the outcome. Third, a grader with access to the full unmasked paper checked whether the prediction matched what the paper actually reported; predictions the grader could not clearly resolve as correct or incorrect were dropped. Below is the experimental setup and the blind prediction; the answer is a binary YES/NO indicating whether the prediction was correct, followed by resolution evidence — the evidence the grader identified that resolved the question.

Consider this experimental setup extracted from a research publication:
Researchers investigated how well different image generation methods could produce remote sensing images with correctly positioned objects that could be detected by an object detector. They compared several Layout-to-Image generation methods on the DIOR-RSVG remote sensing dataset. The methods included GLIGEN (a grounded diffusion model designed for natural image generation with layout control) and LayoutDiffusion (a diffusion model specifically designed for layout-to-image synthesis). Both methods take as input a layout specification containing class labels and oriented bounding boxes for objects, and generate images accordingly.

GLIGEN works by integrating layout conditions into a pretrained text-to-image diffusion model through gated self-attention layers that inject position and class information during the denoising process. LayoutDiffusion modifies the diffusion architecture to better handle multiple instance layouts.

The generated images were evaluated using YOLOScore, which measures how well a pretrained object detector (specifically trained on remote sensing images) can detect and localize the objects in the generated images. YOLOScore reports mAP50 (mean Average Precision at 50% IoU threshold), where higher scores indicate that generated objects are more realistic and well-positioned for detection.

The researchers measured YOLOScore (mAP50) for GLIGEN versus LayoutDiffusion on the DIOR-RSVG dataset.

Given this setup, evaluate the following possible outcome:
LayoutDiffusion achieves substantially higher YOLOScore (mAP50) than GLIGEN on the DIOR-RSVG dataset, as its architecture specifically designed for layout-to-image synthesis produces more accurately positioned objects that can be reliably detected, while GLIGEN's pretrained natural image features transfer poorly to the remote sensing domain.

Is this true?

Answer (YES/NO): YES